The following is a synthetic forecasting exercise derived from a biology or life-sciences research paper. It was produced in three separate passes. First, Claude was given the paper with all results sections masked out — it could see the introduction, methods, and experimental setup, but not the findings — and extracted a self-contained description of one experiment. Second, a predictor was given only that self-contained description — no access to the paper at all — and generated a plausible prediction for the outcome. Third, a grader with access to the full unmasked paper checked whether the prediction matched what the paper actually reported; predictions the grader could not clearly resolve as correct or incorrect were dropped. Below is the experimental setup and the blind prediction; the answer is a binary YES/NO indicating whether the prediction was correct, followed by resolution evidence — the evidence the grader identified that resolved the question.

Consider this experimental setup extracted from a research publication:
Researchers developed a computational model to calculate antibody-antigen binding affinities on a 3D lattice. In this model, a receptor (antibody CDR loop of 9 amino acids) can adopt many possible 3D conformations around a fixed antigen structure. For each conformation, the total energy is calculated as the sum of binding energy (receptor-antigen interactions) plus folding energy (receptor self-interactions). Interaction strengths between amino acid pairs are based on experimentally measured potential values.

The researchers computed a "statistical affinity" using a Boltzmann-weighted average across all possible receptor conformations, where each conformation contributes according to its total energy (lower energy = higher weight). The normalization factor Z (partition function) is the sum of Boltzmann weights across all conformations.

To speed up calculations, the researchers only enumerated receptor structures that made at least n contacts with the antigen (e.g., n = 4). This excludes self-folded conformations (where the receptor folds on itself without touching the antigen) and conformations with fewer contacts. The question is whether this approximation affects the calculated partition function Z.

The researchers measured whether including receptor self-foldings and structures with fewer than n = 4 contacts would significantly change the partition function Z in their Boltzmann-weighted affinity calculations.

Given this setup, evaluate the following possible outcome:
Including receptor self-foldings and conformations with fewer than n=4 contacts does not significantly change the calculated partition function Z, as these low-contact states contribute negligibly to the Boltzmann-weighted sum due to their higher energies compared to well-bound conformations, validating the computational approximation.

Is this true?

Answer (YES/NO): YES